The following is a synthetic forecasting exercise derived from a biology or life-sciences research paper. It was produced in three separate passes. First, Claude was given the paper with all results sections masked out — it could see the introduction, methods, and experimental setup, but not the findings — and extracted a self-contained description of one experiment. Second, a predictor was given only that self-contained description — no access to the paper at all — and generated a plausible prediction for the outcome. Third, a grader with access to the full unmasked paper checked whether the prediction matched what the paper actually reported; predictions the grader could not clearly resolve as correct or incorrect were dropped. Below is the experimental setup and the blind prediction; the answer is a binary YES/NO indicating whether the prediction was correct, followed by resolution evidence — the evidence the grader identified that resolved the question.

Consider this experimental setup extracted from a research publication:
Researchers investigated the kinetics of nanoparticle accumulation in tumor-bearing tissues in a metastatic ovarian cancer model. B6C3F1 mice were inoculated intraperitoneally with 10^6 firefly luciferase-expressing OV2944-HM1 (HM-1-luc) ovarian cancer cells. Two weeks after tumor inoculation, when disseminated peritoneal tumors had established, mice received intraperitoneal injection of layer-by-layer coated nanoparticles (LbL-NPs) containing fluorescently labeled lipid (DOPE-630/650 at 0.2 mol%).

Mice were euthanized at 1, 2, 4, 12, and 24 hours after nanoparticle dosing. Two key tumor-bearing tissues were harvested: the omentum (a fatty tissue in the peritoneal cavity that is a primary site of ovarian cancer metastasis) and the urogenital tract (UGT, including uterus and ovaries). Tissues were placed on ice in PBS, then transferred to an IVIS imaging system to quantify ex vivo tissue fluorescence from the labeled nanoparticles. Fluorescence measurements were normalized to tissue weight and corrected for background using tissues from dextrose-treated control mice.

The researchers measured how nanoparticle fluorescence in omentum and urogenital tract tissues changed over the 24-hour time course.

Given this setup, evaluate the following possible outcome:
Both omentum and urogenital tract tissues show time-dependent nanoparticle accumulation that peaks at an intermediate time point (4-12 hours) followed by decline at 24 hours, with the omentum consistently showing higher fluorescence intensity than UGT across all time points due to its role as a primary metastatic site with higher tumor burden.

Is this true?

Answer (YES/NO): NO